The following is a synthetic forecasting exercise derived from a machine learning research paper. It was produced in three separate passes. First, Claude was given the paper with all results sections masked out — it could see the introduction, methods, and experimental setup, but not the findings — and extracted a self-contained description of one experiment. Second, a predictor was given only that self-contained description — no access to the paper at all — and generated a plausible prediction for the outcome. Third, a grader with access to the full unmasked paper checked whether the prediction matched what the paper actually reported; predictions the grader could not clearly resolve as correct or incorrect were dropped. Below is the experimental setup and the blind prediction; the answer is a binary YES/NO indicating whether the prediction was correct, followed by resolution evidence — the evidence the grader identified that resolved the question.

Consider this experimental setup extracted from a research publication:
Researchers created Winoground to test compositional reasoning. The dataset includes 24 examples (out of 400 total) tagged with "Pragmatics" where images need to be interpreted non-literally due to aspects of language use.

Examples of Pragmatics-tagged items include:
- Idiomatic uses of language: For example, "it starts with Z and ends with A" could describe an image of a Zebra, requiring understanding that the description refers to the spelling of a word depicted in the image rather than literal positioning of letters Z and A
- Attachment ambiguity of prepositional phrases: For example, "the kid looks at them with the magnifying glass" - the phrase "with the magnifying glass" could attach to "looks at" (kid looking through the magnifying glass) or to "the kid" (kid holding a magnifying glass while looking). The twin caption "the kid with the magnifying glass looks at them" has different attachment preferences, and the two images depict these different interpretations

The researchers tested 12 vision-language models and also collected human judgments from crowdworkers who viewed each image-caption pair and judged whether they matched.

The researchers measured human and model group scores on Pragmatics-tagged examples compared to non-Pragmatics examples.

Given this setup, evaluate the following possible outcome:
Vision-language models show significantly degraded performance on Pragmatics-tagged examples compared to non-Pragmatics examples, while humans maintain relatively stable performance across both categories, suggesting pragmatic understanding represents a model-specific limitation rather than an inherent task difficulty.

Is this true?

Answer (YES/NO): NO